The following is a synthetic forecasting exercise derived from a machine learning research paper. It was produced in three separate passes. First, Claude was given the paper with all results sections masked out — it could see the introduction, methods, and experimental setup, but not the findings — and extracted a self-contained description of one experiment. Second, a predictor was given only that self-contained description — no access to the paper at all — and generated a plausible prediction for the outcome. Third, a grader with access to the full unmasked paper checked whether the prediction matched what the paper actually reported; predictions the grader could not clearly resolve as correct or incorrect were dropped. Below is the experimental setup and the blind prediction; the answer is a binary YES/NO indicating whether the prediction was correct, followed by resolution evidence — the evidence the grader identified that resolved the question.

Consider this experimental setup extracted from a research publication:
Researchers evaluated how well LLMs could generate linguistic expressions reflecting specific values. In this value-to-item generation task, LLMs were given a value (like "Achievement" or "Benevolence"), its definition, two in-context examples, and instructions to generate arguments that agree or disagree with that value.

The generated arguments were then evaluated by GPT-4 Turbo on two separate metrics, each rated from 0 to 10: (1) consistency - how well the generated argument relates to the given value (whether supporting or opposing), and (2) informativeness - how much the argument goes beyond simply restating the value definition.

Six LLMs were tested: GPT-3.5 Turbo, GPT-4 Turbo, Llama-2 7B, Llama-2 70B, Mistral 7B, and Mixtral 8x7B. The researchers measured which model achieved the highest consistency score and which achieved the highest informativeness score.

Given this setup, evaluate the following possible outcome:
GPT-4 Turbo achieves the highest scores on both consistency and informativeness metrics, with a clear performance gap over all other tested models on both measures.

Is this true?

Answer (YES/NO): NO